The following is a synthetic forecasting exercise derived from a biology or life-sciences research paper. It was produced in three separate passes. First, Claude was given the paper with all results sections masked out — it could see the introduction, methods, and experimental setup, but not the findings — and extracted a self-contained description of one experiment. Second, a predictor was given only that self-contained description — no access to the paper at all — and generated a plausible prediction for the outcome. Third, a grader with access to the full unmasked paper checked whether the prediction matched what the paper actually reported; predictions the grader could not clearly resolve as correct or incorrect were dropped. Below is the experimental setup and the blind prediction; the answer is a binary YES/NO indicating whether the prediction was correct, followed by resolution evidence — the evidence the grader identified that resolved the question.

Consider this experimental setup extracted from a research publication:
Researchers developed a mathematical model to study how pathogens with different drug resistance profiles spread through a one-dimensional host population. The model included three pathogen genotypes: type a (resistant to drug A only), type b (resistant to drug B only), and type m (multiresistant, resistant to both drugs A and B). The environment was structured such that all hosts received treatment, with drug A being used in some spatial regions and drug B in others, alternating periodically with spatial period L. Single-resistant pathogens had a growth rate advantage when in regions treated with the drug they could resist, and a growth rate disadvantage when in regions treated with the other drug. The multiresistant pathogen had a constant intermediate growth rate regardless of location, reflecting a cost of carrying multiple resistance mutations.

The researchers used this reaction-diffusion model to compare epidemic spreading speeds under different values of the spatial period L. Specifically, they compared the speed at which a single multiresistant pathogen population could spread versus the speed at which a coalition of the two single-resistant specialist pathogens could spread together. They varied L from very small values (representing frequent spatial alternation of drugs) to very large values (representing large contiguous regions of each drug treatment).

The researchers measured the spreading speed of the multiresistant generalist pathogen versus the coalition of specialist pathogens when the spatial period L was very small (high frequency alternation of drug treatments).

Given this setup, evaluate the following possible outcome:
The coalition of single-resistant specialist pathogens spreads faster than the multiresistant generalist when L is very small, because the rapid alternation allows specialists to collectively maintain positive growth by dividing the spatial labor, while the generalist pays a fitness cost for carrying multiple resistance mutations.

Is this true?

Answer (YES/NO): NO